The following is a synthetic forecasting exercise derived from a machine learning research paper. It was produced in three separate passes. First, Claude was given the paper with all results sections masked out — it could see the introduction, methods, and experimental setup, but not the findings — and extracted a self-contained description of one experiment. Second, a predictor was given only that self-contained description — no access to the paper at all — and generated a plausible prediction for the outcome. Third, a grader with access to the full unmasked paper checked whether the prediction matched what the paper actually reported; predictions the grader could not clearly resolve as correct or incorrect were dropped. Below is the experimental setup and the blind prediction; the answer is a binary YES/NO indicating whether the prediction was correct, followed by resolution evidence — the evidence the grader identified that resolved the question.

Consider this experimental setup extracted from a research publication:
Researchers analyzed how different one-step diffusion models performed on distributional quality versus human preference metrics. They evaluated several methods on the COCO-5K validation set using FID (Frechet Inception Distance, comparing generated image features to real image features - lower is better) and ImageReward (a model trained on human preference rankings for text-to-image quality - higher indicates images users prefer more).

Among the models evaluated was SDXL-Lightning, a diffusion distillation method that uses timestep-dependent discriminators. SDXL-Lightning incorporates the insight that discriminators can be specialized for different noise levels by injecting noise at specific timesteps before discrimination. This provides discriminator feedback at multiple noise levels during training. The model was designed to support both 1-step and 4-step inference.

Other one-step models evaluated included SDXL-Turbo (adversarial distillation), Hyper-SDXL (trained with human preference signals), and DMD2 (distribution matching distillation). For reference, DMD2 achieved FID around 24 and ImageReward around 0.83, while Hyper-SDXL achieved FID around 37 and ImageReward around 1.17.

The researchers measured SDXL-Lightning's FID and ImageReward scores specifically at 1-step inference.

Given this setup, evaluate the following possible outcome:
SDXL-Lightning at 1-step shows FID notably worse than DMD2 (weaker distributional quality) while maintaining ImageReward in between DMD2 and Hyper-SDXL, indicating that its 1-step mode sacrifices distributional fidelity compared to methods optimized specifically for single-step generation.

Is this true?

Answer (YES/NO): NO